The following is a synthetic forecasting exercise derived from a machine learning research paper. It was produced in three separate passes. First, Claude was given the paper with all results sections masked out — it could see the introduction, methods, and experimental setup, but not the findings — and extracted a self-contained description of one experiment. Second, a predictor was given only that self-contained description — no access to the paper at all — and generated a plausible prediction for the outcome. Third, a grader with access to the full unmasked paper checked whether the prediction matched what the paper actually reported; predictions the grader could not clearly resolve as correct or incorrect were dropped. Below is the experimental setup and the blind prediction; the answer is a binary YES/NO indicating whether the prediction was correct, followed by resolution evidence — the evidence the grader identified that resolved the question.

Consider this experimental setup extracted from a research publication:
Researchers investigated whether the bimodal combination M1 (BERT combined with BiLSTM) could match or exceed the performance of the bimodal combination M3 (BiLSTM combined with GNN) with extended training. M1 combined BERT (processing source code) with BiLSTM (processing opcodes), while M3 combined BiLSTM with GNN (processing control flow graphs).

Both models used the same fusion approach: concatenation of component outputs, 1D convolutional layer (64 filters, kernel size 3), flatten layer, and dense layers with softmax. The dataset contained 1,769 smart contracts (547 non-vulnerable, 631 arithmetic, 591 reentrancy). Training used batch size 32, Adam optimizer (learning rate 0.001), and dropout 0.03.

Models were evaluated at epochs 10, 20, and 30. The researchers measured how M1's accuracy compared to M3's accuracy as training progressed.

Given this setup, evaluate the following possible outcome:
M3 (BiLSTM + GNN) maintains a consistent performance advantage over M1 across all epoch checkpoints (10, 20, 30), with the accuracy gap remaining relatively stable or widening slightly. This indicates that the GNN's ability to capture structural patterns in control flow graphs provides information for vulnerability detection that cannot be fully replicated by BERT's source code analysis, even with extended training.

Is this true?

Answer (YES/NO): NO